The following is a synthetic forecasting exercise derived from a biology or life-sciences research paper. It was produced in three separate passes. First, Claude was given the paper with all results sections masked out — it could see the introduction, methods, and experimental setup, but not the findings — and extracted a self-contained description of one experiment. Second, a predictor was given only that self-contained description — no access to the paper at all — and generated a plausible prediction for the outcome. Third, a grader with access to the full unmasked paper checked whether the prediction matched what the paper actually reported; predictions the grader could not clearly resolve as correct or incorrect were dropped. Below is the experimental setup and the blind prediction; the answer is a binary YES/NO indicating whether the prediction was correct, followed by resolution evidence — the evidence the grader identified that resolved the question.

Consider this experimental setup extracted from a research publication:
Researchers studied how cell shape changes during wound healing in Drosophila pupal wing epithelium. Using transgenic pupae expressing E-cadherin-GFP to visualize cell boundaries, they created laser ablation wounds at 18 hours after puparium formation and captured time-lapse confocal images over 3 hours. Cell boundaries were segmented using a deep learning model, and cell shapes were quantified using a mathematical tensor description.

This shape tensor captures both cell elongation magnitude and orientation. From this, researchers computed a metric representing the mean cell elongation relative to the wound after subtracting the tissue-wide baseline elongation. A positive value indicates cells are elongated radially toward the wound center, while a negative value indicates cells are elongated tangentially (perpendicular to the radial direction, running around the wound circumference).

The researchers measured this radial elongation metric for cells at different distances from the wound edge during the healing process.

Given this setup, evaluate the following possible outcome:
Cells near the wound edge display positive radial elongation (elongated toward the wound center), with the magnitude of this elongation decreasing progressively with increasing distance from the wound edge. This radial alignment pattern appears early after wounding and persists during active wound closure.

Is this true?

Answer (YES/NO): NO